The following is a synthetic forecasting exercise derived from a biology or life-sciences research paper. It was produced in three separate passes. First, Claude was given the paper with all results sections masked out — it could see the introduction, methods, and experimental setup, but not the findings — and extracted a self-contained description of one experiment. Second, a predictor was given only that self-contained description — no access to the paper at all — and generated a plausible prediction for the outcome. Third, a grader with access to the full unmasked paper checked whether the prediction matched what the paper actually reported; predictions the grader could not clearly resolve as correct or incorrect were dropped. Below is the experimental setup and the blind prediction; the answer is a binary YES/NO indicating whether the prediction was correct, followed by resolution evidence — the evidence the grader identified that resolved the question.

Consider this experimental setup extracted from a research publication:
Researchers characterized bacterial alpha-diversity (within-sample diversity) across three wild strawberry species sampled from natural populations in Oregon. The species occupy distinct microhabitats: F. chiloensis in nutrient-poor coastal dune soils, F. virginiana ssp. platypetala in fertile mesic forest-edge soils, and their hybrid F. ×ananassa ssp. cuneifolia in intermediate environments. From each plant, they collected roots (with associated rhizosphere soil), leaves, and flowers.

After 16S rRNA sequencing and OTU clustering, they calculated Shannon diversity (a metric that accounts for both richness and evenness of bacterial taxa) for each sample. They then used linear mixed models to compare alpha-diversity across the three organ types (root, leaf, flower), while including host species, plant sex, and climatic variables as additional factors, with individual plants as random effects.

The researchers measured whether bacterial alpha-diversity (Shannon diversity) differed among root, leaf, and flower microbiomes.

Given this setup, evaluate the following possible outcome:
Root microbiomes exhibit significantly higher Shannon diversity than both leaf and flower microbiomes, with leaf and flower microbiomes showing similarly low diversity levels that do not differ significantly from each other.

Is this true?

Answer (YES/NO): YES